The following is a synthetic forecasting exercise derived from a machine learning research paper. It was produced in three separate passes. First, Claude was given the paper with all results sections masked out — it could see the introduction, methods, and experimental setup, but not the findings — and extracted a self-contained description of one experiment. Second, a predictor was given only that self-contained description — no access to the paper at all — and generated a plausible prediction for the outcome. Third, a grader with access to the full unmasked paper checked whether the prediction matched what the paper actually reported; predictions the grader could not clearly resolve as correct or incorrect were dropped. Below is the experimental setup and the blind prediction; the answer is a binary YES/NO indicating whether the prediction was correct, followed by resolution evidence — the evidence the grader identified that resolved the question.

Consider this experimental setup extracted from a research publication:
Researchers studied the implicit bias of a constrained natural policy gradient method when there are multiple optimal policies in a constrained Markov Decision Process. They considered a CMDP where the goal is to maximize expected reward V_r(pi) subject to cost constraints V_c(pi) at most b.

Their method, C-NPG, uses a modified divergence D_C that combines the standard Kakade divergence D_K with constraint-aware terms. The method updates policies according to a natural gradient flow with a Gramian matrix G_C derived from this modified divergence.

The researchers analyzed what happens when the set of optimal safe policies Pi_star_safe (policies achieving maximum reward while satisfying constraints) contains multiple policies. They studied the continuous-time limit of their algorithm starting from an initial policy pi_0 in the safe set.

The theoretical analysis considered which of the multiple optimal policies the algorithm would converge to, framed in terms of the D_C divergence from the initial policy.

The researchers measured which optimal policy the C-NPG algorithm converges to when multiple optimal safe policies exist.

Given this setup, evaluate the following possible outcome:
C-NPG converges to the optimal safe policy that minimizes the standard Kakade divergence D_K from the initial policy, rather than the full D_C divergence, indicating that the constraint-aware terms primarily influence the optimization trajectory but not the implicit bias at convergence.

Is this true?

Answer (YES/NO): NO